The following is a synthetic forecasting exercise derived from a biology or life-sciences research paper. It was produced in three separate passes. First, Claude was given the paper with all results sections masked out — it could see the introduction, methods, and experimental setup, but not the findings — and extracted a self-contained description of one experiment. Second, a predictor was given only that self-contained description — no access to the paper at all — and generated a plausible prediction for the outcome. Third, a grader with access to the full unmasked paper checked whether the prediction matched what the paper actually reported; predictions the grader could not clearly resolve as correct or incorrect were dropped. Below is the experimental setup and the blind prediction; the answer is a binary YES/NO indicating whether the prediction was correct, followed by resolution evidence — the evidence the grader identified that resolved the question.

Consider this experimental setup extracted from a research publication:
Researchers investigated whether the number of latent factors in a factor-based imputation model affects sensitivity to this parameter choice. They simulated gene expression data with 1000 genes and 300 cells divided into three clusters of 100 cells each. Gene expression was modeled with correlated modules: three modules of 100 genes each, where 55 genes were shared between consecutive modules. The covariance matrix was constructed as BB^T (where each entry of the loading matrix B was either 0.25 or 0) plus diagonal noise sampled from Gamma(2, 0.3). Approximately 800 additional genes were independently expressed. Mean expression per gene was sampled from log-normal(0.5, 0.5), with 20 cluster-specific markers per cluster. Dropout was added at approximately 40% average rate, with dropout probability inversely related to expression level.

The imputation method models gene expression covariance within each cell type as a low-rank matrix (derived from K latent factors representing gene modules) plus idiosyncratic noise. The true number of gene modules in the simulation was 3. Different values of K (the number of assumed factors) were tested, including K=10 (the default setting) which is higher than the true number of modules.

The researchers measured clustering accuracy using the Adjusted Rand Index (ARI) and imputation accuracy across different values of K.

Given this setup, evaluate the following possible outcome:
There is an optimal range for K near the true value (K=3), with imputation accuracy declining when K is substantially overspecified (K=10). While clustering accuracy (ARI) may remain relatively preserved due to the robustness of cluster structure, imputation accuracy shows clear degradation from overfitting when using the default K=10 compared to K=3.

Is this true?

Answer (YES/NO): NO